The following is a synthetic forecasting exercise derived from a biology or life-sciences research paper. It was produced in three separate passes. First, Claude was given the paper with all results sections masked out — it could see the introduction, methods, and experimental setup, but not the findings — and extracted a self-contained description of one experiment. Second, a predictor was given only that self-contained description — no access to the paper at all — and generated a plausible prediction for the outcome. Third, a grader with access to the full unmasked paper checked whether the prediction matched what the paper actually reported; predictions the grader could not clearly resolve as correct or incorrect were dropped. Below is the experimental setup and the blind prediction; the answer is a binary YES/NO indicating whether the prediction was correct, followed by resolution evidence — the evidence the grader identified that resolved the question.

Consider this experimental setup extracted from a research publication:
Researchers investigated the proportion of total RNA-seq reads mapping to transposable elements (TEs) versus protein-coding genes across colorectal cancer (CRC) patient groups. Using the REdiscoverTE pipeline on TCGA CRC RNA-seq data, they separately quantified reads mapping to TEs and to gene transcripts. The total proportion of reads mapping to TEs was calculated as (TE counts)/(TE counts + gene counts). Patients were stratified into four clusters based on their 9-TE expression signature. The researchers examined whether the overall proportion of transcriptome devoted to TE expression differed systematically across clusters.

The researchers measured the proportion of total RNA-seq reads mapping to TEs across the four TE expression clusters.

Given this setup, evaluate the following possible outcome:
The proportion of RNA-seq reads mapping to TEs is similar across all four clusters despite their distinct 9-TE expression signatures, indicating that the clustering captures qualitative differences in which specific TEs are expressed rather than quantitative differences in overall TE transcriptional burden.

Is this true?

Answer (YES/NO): NO